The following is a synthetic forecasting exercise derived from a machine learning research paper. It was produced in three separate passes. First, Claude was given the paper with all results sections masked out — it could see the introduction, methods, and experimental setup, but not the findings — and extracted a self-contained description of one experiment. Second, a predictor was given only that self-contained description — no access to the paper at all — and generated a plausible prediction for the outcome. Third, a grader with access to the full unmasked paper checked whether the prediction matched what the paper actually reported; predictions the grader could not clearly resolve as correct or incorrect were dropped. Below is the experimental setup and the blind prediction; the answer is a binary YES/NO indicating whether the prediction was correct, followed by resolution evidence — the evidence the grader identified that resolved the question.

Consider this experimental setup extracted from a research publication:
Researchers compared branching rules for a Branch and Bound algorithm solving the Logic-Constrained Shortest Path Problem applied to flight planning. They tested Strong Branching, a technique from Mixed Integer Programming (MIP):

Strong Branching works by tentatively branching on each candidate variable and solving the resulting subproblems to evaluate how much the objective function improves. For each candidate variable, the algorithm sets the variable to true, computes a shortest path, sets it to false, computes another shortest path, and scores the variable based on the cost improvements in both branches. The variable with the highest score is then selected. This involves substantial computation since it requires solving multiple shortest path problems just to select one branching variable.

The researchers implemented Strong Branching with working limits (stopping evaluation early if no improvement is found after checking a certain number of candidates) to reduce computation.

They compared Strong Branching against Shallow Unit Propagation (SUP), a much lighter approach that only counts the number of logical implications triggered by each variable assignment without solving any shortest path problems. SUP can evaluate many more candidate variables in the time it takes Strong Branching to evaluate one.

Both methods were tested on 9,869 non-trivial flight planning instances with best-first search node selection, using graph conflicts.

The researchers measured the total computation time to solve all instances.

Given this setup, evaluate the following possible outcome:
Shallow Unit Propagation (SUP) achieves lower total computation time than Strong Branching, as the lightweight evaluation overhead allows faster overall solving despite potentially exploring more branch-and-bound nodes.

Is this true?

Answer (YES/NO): YES